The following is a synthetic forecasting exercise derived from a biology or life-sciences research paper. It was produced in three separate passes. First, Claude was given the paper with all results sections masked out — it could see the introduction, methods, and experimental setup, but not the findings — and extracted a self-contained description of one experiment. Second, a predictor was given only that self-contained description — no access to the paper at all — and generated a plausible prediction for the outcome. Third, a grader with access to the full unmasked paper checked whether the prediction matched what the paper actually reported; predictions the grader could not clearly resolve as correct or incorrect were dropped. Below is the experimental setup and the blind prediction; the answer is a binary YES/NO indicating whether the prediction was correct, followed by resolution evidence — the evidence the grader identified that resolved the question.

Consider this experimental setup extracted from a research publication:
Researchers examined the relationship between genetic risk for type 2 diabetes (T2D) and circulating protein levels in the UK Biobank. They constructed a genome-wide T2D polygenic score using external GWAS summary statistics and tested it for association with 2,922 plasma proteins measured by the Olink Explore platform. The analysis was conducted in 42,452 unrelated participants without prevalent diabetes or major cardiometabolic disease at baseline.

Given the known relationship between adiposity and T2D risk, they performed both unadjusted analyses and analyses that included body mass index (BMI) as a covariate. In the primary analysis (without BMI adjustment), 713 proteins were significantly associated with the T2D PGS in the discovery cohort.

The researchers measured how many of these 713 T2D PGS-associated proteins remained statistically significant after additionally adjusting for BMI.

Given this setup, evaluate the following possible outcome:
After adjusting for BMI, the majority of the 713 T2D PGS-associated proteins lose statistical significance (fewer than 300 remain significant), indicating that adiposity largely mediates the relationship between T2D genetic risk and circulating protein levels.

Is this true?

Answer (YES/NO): NO